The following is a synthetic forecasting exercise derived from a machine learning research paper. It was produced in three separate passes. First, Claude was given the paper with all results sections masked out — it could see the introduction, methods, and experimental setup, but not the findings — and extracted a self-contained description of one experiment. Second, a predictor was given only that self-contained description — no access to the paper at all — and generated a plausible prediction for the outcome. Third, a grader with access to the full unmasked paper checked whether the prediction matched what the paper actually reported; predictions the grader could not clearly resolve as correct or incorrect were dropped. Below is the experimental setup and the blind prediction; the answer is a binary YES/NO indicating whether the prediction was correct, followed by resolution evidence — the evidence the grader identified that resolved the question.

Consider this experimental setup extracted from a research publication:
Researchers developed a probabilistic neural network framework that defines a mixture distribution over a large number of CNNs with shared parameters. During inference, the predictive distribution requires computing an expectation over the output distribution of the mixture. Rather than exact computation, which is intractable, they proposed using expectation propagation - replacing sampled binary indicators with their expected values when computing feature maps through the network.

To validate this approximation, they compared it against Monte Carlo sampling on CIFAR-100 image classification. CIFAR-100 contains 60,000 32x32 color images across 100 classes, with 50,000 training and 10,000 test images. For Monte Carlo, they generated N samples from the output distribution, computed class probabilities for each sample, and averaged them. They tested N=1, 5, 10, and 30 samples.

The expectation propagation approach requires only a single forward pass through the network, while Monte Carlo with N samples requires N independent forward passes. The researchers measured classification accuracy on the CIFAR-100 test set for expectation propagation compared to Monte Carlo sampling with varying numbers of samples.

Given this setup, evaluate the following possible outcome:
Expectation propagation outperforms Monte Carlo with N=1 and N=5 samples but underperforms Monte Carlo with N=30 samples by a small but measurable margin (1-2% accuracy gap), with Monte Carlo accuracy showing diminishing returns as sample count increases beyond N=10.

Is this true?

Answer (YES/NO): NO